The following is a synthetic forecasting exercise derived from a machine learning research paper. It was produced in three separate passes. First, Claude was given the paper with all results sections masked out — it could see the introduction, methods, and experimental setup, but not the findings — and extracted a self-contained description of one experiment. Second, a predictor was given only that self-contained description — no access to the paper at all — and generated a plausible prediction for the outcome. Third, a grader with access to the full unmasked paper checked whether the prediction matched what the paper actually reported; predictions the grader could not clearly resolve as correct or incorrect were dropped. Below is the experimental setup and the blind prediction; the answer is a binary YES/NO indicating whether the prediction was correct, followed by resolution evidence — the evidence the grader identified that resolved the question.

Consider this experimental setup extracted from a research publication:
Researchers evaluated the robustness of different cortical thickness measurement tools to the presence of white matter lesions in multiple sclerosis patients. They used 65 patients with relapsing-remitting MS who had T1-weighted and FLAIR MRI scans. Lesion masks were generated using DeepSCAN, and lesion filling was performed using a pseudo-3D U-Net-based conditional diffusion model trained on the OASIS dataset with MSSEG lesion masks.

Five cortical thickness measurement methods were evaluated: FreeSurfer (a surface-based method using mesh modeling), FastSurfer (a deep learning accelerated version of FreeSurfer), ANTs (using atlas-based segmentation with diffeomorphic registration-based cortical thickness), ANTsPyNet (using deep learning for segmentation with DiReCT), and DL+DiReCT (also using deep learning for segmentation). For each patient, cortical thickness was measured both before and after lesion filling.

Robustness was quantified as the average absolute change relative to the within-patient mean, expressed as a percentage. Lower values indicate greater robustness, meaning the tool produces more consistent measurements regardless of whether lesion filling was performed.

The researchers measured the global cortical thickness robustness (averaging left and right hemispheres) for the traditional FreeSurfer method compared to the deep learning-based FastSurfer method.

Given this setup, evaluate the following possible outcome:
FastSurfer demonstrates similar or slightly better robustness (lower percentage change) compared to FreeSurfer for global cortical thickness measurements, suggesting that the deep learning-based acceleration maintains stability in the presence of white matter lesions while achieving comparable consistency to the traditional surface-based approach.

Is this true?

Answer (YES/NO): NO